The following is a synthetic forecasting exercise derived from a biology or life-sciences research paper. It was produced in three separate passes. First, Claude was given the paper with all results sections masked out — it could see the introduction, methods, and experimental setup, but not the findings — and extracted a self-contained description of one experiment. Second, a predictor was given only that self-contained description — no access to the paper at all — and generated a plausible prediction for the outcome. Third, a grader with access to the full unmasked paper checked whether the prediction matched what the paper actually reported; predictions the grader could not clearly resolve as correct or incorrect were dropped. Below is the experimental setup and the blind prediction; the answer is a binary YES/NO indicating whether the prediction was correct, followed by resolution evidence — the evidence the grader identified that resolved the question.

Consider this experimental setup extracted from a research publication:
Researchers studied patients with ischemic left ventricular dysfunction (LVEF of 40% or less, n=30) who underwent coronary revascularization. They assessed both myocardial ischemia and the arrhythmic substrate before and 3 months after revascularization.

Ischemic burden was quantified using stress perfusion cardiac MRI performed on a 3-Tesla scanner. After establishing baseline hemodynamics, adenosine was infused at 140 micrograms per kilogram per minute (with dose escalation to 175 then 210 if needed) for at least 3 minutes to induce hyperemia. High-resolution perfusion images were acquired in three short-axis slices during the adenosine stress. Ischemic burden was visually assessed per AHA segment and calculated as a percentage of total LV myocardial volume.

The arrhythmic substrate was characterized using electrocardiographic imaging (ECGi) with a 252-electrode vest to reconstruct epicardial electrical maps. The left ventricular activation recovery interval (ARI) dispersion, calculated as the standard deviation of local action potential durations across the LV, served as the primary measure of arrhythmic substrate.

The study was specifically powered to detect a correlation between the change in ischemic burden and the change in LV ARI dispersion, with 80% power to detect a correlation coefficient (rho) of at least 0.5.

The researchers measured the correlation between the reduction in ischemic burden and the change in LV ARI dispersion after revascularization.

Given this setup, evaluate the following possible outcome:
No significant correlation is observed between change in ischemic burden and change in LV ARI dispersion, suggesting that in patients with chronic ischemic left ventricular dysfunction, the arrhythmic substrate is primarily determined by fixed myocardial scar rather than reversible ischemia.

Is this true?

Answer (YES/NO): NO